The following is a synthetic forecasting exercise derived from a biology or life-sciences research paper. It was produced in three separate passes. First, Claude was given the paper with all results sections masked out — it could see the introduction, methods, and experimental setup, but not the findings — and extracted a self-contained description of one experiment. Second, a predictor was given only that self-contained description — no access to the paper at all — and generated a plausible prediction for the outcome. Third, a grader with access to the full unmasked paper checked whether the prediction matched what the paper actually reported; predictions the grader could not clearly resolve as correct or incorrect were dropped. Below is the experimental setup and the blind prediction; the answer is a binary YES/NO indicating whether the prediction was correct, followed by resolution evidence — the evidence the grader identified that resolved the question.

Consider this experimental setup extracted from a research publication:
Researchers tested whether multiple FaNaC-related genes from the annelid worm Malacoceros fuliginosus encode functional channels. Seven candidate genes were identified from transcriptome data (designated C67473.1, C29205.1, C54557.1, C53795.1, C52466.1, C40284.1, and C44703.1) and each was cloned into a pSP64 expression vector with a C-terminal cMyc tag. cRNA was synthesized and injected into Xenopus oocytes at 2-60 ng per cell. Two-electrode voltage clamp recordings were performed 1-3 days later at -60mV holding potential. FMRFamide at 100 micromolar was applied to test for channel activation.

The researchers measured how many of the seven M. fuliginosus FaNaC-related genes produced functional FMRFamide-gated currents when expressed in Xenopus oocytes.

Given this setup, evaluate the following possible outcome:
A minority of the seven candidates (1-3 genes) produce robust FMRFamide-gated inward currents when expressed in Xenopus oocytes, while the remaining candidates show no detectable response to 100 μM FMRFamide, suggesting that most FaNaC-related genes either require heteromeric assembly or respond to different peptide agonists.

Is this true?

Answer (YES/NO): NO